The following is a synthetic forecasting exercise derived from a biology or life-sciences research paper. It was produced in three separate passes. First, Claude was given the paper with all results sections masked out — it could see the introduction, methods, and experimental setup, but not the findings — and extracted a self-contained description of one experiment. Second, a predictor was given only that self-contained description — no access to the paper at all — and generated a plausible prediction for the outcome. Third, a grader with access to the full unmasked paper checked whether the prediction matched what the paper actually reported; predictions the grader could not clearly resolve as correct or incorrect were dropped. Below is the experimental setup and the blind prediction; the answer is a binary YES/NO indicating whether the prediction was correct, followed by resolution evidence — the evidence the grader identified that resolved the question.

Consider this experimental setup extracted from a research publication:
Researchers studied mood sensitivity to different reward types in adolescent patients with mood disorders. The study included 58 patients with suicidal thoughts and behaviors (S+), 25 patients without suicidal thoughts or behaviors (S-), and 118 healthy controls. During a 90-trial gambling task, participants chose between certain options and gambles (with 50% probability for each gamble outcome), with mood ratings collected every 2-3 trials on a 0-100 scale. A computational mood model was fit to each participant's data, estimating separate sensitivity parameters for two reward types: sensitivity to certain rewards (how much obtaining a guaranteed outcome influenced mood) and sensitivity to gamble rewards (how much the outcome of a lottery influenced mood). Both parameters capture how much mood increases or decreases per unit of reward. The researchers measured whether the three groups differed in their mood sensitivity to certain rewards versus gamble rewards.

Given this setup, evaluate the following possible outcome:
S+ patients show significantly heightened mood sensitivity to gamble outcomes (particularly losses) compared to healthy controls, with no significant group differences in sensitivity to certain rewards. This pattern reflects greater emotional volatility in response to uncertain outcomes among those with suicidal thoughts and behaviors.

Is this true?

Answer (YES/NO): NO